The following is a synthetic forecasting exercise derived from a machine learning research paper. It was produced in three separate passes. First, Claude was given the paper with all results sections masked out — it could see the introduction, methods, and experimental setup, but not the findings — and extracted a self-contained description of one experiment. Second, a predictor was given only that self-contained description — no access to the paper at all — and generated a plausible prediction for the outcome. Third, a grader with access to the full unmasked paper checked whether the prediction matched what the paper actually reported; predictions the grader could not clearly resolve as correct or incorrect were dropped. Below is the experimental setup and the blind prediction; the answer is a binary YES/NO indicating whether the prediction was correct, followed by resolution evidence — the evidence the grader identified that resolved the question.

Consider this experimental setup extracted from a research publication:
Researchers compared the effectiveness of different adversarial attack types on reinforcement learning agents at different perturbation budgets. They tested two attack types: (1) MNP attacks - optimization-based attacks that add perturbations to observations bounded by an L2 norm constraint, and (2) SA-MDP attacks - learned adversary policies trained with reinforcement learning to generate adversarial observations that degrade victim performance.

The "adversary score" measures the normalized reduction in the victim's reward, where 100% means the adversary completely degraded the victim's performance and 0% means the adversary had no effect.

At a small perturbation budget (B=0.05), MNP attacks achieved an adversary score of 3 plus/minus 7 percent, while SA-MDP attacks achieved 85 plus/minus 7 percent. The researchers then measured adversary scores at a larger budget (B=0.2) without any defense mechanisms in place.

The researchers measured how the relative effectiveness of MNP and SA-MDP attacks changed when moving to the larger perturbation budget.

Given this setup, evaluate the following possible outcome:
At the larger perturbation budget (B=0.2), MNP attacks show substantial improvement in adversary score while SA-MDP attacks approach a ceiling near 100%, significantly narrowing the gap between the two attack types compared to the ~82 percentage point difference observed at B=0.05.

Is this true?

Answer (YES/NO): NO